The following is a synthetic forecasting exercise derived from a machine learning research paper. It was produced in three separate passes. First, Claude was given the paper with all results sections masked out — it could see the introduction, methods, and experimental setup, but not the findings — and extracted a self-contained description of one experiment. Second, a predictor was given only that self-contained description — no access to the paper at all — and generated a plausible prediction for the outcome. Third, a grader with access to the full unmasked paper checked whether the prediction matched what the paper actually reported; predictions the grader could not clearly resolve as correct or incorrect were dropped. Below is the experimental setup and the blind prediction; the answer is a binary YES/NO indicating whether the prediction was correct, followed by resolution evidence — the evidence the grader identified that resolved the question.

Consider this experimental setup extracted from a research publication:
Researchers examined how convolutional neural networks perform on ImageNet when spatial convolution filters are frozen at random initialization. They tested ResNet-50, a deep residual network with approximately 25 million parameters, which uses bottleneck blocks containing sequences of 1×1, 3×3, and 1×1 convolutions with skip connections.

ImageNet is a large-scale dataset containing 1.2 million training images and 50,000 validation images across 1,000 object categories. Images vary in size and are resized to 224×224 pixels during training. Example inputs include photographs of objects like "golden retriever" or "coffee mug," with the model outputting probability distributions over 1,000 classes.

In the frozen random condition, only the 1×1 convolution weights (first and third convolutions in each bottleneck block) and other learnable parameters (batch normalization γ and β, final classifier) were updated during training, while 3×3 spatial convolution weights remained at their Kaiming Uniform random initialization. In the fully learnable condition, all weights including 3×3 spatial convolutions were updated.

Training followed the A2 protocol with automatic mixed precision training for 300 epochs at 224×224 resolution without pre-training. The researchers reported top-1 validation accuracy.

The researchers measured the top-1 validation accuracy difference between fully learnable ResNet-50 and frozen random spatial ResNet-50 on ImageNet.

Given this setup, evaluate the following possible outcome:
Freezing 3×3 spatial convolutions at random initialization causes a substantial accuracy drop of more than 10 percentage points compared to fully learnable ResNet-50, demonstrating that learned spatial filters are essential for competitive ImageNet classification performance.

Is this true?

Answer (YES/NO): NO